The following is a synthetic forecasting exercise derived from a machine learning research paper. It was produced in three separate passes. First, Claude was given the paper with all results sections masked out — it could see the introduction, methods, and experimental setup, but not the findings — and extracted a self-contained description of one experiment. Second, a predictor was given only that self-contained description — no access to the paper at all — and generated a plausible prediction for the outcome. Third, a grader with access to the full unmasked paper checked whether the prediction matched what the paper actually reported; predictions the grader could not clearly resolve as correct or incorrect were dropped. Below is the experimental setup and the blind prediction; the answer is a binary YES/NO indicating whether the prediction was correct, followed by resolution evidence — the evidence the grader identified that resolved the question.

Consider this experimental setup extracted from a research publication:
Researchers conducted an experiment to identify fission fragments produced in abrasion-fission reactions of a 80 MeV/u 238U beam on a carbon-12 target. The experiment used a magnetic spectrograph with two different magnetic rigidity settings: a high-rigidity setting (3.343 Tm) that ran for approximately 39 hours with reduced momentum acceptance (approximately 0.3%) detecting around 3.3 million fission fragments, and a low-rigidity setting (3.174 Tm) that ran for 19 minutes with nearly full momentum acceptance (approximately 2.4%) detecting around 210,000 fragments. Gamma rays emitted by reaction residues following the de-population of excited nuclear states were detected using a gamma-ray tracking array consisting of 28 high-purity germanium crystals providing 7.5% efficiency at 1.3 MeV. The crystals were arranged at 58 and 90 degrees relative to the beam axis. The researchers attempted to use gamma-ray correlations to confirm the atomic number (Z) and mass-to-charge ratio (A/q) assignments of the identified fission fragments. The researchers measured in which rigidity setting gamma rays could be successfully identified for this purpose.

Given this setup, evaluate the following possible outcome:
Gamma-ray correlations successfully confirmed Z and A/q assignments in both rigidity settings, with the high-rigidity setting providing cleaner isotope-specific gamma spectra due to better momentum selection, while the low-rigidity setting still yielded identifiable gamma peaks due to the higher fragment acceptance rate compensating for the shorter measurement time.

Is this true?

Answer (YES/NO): NO